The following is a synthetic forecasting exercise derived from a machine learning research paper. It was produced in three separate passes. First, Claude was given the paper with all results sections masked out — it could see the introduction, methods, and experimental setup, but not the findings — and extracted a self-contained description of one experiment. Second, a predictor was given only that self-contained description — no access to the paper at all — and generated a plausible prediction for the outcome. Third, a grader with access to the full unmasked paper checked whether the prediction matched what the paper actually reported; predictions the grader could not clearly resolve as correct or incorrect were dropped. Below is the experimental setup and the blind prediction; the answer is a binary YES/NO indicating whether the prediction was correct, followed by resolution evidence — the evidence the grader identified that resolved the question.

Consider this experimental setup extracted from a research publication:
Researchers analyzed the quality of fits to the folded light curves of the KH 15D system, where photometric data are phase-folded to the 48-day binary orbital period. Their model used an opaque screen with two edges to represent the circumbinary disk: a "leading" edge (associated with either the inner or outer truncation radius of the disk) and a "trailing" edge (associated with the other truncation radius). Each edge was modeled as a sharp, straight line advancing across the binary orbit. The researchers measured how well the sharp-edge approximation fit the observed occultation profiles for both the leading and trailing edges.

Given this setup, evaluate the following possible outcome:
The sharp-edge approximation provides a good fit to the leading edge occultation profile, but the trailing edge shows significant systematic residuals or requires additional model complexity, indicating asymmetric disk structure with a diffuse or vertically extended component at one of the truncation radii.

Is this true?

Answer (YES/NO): YES